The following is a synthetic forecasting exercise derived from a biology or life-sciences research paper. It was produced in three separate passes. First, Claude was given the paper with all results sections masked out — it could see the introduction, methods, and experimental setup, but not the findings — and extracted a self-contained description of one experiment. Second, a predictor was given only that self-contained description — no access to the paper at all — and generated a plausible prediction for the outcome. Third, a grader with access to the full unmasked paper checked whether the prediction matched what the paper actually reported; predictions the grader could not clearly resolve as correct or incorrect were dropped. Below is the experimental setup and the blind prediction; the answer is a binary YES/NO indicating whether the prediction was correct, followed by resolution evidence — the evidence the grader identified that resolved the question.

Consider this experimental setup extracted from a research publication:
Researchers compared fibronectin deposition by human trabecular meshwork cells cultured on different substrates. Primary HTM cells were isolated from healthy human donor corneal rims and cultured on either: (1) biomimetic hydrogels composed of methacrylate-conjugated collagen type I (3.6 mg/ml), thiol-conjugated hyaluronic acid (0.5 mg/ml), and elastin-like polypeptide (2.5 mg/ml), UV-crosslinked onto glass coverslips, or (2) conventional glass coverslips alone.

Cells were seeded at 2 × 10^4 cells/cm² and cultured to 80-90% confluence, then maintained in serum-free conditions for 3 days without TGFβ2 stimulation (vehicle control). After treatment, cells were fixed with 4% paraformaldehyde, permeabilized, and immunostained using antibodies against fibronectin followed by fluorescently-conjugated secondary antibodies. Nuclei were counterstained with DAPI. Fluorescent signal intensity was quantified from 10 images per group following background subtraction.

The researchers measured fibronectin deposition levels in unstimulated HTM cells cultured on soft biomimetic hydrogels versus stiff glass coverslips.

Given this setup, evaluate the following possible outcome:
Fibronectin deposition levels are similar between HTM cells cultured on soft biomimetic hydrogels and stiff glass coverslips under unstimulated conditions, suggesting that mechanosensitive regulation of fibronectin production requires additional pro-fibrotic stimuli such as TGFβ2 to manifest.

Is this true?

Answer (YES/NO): NO